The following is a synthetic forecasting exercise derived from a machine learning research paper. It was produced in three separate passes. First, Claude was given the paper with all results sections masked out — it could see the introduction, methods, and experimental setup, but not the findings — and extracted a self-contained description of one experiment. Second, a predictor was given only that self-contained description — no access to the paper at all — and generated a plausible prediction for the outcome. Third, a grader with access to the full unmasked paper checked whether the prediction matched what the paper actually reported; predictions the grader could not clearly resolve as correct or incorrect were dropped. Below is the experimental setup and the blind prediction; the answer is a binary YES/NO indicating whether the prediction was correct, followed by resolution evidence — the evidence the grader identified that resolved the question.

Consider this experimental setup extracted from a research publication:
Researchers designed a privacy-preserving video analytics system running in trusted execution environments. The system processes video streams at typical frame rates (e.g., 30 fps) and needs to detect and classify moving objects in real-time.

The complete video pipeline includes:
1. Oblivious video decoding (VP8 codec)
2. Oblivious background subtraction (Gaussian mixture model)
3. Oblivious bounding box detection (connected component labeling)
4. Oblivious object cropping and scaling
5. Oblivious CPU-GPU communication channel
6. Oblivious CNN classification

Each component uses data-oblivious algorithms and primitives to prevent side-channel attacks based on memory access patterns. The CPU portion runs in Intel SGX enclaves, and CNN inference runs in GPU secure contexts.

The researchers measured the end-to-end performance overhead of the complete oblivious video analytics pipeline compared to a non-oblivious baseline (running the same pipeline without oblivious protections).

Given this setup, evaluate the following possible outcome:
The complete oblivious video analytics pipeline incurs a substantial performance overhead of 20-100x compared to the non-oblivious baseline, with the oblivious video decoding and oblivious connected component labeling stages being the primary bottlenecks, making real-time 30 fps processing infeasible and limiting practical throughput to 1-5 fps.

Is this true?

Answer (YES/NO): NO